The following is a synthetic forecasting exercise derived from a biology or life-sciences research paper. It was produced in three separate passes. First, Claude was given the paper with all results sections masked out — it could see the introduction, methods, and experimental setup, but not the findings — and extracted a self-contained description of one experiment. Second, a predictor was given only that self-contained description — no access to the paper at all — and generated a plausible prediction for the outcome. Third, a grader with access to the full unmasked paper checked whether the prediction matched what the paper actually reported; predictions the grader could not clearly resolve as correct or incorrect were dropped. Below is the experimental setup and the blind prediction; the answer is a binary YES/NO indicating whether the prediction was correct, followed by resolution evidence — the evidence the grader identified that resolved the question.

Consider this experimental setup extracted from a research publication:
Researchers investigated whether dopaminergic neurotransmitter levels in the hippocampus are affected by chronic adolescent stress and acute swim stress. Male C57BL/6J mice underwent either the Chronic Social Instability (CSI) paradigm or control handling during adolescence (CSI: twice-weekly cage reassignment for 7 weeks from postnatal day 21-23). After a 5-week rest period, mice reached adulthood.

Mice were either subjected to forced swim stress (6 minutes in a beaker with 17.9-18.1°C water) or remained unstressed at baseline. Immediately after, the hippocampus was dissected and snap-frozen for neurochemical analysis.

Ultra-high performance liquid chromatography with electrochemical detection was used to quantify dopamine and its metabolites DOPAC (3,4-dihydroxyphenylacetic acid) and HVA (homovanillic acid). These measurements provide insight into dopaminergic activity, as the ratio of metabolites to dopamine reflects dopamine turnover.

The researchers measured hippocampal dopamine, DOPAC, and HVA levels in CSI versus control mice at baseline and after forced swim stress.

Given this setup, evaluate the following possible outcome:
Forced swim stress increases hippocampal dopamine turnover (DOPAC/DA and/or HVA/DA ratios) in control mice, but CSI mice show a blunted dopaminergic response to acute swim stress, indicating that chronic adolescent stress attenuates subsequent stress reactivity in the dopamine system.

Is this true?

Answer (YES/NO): NO